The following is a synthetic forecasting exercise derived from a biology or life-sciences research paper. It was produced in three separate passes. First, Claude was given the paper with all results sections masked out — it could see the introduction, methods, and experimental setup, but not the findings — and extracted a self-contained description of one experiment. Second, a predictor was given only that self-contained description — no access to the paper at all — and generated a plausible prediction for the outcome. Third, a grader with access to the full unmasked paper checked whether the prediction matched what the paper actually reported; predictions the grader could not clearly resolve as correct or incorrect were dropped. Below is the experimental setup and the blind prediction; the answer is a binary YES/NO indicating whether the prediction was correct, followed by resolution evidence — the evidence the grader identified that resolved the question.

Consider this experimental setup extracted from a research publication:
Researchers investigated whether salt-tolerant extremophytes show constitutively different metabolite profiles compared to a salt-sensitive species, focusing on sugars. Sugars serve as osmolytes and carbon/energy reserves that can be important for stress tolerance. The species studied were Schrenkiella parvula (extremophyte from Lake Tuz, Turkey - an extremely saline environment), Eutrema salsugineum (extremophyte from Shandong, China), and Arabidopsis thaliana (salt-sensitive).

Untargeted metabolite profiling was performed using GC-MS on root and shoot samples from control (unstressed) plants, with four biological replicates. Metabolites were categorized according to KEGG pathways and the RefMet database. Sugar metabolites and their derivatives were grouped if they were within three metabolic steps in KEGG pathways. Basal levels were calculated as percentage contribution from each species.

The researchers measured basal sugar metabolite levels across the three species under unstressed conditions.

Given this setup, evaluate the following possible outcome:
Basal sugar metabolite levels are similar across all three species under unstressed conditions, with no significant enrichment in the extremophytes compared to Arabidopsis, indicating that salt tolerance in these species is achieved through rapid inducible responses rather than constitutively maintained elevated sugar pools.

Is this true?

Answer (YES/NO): NO